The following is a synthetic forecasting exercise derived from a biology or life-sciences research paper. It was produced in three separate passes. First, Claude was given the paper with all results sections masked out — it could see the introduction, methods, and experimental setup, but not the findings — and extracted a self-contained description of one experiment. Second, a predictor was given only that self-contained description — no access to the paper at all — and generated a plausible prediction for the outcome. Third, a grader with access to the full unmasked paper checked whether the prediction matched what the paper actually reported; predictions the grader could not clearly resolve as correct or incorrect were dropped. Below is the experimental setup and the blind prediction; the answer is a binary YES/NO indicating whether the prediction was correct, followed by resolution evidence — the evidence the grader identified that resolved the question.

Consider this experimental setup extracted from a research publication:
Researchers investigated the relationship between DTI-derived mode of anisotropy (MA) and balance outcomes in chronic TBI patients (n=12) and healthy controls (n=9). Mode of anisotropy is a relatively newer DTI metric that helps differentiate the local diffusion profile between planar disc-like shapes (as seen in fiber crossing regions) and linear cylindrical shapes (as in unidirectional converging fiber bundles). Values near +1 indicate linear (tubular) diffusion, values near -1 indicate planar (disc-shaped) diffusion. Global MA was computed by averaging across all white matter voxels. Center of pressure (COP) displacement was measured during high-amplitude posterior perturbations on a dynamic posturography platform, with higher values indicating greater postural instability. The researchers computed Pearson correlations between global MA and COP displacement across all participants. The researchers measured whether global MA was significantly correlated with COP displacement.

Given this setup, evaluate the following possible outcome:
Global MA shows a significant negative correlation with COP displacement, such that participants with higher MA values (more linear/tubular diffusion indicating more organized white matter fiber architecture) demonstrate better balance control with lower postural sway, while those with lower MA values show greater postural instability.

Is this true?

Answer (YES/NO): NO